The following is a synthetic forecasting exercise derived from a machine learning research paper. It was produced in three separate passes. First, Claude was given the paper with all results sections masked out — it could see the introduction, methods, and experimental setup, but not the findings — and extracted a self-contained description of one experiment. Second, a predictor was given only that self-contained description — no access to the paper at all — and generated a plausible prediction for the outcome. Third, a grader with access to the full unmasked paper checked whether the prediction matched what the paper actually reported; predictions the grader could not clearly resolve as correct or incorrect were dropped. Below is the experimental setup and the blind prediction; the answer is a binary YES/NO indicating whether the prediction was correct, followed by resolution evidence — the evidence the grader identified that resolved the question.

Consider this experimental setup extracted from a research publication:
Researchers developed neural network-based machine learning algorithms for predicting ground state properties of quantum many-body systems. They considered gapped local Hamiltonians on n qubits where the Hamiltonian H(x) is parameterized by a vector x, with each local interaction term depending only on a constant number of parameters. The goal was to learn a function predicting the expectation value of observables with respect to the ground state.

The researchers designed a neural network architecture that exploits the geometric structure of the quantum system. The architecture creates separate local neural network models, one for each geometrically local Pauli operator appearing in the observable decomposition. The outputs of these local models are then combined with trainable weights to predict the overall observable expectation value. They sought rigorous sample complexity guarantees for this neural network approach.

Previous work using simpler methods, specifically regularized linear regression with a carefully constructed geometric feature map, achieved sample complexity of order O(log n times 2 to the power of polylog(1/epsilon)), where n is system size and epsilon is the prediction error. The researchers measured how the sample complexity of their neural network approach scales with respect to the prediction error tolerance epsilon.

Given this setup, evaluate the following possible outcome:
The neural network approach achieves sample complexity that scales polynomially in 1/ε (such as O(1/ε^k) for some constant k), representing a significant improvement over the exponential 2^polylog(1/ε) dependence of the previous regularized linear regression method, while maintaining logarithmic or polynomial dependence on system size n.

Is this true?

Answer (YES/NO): NO